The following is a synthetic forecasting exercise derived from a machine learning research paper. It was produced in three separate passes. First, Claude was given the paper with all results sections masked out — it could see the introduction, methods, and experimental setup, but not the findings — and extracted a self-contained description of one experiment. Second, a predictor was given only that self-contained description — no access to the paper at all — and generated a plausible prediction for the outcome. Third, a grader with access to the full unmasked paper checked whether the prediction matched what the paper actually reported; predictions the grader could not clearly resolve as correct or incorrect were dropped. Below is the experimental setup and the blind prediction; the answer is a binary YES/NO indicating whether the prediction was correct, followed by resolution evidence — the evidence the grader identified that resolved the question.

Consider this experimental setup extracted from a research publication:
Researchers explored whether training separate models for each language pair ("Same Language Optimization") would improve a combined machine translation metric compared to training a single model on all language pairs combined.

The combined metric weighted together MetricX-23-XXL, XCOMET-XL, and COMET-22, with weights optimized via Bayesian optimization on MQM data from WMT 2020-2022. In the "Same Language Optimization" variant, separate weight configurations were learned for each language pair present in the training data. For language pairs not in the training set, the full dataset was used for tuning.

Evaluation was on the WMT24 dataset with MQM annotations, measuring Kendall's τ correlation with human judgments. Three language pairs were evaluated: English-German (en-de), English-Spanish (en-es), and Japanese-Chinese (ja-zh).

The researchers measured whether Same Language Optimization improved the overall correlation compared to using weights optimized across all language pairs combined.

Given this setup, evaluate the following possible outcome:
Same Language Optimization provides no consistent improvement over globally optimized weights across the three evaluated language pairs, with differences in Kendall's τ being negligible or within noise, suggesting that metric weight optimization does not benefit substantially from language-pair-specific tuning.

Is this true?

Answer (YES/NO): YES